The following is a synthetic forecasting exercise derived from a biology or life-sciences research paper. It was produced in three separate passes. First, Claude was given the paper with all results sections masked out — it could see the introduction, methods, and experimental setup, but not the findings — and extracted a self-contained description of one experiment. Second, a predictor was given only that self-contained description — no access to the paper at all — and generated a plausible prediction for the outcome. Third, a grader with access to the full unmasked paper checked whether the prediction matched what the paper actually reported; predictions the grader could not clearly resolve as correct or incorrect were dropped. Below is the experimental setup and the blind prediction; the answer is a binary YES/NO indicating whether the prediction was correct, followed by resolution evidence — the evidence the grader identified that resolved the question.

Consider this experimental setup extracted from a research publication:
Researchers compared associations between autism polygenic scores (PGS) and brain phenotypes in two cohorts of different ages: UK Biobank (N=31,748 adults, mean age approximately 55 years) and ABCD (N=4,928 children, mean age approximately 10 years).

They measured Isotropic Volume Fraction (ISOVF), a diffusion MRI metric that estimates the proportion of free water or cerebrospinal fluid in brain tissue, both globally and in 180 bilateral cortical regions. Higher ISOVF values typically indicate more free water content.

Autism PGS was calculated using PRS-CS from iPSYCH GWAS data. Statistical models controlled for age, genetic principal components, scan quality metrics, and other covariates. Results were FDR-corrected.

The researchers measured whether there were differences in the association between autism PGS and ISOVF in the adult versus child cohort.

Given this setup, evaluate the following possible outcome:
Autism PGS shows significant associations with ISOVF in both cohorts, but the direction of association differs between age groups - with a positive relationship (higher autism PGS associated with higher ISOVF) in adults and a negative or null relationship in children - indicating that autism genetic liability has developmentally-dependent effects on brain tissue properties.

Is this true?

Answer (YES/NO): NO